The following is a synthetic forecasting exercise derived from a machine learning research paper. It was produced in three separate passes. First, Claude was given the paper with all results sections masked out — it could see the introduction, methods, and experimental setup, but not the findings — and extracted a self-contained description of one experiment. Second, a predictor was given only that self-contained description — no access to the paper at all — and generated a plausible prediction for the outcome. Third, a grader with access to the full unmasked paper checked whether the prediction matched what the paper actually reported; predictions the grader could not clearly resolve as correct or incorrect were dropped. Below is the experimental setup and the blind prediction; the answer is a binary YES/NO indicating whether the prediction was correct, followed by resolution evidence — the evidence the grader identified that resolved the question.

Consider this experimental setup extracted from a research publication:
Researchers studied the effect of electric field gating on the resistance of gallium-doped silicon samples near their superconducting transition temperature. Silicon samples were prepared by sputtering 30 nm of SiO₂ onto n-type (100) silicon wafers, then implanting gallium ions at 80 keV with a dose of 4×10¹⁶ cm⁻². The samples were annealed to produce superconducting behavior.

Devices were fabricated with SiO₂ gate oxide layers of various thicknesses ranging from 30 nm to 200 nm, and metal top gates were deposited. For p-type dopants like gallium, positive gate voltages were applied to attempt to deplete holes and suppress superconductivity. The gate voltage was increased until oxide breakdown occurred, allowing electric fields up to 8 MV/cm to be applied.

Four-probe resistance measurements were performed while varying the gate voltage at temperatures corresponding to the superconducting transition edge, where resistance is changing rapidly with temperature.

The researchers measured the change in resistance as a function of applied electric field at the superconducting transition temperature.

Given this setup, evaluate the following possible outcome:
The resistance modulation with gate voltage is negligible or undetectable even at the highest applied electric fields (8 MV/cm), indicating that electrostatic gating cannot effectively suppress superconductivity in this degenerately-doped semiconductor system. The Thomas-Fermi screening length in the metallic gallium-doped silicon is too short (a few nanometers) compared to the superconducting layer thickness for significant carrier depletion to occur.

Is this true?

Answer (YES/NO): YES